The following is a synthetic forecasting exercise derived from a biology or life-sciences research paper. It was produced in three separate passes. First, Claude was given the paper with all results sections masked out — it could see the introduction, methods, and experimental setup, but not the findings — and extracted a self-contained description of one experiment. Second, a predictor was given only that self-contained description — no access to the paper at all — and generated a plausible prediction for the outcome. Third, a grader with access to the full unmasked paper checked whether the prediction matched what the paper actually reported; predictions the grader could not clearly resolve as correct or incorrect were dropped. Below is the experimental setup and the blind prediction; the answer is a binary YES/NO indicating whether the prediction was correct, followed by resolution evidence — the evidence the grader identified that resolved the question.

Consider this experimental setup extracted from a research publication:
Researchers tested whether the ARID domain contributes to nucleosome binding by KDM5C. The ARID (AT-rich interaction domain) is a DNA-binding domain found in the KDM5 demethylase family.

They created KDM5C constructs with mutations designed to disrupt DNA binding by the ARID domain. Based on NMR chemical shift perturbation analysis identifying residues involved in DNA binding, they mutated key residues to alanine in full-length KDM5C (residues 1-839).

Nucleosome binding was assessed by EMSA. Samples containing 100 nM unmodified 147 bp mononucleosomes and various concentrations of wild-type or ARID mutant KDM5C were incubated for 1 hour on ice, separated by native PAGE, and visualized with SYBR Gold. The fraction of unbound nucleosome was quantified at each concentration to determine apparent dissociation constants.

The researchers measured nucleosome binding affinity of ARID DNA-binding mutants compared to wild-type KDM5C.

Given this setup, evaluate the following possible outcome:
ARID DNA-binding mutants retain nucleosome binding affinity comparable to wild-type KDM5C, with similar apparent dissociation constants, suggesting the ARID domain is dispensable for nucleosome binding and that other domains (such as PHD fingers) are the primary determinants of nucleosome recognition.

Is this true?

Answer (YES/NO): NO